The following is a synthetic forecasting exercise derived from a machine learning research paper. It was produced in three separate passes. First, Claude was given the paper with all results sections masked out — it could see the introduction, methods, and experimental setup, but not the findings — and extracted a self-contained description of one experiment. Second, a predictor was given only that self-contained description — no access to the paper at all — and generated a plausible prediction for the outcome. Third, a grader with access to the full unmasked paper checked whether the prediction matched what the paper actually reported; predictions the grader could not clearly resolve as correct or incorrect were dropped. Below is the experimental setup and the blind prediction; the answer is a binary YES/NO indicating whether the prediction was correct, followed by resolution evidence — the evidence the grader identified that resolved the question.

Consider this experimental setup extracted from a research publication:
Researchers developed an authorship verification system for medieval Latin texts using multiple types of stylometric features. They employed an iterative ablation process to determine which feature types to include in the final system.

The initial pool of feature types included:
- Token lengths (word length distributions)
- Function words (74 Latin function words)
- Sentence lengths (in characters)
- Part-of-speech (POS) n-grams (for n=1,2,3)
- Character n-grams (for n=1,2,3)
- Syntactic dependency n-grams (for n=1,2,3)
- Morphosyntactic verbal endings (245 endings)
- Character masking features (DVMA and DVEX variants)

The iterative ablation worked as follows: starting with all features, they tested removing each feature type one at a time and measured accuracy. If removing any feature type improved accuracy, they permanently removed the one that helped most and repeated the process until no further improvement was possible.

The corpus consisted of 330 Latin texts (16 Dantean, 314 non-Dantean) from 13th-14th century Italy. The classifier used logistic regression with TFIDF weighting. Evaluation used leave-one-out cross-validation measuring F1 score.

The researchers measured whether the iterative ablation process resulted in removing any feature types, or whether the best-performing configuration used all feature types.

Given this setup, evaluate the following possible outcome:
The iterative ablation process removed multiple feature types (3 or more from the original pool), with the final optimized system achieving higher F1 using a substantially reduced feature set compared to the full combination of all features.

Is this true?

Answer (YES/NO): YES